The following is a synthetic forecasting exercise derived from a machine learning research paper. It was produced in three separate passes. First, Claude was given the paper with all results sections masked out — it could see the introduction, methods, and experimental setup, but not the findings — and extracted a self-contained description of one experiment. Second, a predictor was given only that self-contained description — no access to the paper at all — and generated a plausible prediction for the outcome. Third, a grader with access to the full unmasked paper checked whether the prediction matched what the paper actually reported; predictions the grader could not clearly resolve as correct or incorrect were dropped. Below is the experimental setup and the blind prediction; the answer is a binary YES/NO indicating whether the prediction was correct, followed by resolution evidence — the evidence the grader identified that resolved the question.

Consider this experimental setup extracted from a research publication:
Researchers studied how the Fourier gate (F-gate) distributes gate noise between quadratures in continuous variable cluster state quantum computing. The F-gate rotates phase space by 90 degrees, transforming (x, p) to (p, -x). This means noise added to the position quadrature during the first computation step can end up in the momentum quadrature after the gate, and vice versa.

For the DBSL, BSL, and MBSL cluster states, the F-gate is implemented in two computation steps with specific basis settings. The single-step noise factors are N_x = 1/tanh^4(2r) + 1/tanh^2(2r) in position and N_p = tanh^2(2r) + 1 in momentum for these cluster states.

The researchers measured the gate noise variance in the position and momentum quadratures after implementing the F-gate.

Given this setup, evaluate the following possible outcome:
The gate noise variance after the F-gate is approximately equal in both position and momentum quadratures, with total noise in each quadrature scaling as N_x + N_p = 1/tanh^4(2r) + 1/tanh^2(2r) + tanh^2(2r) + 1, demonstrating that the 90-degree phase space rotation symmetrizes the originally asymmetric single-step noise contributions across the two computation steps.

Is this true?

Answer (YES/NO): YES